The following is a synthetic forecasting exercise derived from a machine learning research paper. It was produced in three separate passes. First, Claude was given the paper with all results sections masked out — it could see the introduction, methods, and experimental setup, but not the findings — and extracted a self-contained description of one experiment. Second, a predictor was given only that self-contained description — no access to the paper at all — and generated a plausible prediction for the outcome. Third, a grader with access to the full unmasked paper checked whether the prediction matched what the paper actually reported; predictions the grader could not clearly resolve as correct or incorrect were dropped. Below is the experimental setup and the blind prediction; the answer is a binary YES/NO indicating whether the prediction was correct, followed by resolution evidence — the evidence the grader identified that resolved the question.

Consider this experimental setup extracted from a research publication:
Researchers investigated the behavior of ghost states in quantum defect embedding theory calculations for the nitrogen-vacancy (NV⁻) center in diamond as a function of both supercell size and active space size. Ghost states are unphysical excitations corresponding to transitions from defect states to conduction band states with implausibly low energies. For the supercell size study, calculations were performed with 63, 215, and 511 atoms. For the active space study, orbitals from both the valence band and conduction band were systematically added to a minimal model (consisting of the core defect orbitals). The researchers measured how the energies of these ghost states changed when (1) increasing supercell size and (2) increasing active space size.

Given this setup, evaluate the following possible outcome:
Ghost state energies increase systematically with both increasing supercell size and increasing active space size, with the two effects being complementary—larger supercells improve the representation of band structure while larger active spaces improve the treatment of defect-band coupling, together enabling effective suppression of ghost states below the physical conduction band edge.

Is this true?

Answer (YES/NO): NO